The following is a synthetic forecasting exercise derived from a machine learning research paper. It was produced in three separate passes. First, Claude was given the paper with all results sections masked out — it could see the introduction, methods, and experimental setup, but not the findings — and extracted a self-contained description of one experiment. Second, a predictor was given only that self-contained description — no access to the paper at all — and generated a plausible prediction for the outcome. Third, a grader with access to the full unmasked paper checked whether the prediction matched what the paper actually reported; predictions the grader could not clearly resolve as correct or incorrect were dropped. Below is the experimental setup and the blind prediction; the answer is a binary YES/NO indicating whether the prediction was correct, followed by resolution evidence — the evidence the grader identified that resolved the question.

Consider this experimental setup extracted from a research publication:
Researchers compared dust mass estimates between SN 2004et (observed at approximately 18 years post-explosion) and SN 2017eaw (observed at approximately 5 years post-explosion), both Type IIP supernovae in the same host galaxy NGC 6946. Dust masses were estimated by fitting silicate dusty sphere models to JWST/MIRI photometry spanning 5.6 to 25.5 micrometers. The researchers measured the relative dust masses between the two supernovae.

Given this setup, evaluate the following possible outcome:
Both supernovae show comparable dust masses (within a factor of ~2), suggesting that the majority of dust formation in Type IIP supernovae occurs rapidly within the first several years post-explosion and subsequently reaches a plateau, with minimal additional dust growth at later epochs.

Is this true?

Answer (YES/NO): NO